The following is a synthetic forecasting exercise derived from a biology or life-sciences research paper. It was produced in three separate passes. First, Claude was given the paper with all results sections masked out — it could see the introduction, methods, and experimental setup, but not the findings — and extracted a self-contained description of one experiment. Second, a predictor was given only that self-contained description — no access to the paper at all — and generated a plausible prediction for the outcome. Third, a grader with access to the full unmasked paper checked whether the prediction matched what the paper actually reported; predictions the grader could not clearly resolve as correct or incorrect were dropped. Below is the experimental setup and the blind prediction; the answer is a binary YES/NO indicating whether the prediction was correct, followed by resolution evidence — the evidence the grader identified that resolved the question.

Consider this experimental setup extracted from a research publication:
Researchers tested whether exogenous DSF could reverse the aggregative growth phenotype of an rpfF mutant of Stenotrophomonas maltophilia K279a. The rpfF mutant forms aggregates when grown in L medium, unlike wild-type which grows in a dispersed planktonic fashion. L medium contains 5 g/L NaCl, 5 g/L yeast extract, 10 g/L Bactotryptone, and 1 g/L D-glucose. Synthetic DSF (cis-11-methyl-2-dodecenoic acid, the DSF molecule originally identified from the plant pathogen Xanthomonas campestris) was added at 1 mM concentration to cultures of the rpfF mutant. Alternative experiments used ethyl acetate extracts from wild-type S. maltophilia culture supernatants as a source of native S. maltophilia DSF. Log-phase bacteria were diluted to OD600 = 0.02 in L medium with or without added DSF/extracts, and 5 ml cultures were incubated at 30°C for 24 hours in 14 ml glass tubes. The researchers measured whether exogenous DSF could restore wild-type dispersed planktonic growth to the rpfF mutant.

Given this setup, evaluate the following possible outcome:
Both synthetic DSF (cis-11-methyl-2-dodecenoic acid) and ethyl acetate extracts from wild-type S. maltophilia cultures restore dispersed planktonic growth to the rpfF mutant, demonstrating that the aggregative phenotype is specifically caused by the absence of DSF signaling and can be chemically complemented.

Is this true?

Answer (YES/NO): YES